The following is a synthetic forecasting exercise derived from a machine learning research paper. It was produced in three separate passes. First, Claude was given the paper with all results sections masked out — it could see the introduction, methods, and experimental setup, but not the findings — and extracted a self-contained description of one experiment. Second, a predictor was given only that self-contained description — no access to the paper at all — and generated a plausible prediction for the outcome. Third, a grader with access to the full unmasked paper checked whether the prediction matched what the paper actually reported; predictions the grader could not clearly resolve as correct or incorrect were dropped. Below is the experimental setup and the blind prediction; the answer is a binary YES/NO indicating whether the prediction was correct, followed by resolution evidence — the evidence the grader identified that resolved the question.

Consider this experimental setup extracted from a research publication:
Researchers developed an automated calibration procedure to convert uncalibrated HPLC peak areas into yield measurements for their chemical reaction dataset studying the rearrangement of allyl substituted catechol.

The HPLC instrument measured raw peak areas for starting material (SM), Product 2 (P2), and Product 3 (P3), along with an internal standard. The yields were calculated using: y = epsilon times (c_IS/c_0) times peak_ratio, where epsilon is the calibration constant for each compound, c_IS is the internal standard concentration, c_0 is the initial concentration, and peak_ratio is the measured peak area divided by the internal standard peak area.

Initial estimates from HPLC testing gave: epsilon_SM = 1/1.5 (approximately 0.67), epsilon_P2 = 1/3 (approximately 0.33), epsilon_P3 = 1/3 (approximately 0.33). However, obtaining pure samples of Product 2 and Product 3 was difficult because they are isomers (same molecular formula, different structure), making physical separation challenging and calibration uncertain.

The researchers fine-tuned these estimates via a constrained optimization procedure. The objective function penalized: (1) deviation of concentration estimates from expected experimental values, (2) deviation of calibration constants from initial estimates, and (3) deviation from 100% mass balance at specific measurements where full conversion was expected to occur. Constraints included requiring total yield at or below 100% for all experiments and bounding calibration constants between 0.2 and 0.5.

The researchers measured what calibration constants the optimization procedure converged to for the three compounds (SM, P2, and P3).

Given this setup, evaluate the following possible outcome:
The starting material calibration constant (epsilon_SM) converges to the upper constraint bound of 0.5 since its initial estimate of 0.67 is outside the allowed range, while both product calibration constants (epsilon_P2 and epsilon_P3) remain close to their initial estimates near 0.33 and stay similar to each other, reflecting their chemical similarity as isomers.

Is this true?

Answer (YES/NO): NO